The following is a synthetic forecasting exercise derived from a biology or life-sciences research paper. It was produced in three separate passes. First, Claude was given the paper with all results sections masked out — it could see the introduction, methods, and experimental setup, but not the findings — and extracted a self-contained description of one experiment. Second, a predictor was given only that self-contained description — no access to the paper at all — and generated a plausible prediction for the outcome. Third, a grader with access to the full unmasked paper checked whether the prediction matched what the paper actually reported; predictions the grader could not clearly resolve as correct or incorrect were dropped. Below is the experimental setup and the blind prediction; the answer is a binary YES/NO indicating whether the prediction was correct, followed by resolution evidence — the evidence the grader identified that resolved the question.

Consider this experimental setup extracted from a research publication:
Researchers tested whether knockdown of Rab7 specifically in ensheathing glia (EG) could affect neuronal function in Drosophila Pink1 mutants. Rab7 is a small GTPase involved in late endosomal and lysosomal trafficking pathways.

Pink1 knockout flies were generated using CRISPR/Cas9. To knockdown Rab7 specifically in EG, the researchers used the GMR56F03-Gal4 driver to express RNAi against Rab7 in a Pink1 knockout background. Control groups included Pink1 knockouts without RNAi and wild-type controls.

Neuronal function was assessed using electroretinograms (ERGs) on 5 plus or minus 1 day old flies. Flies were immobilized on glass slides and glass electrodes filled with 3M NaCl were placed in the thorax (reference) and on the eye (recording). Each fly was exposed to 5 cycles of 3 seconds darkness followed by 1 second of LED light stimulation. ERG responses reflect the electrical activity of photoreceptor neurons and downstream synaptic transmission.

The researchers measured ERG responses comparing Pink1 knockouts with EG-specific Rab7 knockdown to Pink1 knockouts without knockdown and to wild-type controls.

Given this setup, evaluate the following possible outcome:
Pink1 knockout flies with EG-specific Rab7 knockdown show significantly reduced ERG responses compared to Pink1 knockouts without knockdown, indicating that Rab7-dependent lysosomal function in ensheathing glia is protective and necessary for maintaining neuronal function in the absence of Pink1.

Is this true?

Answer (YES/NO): NO